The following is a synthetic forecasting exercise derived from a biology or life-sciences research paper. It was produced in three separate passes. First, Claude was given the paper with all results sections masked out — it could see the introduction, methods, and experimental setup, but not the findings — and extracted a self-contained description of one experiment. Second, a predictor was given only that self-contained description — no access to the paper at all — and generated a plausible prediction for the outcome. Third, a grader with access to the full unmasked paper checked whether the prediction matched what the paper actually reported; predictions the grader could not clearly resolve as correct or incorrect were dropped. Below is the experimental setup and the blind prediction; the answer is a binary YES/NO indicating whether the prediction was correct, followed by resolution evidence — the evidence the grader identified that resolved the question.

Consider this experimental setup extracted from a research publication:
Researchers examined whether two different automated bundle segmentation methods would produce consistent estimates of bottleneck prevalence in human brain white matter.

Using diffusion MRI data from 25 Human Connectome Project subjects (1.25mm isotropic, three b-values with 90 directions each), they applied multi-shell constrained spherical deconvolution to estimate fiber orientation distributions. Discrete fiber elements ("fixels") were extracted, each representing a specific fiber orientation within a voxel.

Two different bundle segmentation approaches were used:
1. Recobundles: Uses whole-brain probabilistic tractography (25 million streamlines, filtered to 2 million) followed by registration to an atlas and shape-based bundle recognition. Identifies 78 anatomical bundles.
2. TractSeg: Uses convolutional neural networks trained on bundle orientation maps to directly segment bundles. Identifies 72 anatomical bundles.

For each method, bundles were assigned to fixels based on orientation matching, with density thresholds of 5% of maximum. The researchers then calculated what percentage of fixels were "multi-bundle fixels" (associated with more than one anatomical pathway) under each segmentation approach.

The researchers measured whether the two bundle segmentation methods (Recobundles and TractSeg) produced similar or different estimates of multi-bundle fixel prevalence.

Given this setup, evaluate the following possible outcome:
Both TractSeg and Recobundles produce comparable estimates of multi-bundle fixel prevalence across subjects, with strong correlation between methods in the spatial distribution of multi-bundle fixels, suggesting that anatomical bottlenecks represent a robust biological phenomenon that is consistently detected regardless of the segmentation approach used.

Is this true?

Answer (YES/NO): NO